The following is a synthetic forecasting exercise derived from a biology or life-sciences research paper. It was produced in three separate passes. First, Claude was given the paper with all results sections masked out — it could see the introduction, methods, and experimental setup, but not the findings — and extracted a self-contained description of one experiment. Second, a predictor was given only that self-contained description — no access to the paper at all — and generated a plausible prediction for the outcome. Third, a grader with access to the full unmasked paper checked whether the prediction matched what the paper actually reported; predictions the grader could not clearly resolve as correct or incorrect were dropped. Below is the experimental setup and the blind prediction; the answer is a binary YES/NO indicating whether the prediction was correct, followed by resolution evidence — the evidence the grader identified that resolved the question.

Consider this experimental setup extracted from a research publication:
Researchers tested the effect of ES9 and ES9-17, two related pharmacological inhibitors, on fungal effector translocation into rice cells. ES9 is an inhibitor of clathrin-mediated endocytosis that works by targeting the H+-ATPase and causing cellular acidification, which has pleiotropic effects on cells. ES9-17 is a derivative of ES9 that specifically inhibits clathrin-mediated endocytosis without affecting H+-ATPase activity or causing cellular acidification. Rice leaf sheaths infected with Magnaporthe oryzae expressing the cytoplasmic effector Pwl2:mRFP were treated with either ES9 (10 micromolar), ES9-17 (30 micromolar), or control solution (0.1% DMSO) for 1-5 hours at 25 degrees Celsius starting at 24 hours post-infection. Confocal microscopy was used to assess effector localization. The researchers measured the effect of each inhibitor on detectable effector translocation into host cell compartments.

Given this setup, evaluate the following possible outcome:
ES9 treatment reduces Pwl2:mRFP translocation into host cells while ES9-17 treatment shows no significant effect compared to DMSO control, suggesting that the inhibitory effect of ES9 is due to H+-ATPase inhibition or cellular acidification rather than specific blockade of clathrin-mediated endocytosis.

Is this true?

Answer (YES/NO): NO